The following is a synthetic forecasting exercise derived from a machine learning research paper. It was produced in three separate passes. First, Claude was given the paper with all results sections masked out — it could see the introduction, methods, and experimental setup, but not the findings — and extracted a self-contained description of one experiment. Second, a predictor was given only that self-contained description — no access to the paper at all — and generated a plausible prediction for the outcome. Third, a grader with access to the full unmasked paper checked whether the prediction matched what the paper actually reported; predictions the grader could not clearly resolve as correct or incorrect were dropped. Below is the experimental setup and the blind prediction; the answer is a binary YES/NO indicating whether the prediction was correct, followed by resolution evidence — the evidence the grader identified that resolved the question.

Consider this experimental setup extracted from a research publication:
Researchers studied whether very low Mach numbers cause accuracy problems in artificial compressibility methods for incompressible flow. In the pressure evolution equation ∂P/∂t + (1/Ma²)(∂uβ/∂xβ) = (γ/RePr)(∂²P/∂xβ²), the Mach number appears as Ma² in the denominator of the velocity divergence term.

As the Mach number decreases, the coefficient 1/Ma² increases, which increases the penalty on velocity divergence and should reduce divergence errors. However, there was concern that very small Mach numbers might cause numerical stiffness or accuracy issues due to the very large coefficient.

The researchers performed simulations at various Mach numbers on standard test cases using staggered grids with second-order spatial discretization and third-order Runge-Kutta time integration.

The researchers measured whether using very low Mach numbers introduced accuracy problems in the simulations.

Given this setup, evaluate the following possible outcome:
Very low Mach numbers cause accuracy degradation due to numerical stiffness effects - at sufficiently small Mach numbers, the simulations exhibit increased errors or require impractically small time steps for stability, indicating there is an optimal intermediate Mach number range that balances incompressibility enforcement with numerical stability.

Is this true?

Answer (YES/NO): NO